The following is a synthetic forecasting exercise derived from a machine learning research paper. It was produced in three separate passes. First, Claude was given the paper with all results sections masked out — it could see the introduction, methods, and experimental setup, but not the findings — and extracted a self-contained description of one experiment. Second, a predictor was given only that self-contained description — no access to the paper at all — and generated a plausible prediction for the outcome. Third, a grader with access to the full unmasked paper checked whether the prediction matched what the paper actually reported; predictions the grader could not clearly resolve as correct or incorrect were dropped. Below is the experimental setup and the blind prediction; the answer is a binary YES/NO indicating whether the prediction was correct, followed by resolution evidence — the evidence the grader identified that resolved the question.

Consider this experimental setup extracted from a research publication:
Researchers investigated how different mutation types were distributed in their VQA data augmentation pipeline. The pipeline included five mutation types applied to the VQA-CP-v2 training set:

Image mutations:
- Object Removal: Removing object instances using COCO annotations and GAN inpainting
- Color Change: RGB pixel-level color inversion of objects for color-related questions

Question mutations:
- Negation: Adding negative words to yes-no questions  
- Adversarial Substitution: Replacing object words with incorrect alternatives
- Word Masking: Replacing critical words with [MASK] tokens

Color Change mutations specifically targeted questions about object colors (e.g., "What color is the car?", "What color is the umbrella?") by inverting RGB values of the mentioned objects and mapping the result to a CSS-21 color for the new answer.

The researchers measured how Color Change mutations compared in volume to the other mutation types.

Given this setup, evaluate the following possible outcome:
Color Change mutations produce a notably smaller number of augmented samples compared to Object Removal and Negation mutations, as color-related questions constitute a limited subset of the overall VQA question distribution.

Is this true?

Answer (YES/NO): YES